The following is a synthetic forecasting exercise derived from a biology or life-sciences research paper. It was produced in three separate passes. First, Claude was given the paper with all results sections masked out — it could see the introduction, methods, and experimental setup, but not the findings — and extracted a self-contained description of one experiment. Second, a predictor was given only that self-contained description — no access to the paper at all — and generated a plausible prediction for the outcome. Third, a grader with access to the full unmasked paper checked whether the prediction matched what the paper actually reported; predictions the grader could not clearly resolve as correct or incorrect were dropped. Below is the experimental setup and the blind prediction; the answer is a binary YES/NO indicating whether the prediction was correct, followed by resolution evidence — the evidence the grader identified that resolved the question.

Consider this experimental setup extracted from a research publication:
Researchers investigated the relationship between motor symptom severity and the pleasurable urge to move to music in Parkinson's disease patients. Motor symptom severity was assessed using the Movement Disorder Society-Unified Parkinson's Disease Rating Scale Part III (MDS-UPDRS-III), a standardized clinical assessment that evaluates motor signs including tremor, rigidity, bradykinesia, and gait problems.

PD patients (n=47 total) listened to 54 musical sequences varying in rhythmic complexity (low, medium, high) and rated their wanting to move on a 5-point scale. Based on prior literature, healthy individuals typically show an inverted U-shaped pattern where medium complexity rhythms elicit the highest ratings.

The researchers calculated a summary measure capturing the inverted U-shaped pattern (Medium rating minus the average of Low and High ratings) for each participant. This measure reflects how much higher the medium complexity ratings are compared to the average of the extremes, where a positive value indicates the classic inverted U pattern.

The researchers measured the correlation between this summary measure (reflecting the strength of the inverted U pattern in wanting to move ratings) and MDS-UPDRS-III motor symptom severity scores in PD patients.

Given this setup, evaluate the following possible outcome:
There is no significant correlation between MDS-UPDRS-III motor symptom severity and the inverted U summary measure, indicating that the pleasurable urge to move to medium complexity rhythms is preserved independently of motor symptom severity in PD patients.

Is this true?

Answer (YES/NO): NO